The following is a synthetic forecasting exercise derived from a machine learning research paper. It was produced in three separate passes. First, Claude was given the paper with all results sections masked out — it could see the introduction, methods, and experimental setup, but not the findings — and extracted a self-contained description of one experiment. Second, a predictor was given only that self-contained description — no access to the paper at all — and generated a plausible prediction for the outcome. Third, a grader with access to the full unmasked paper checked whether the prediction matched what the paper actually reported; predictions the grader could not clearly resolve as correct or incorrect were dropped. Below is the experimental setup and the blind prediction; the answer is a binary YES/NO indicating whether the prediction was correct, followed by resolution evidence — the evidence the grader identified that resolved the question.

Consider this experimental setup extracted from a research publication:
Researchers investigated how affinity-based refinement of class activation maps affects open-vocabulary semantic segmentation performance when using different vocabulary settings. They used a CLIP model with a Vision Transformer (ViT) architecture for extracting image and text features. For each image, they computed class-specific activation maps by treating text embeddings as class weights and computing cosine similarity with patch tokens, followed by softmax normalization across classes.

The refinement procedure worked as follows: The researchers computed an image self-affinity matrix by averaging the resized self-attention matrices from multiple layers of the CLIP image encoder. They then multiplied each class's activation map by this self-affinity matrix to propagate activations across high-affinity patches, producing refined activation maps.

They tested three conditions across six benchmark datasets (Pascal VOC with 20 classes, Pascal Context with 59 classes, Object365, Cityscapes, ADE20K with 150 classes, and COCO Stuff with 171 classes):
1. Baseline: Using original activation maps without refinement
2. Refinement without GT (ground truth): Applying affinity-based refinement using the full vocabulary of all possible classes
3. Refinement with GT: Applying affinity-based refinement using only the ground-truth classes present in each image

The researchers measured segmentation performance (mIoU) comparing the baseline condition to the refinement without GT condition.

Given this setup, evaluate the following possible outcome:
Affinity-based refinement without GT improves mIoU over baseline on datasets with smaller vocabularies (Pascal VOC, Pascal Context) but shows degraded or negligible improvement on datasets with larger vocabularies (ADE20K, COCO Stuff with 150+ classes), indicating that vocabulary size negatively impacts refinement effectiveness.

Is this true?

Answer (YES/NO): NO